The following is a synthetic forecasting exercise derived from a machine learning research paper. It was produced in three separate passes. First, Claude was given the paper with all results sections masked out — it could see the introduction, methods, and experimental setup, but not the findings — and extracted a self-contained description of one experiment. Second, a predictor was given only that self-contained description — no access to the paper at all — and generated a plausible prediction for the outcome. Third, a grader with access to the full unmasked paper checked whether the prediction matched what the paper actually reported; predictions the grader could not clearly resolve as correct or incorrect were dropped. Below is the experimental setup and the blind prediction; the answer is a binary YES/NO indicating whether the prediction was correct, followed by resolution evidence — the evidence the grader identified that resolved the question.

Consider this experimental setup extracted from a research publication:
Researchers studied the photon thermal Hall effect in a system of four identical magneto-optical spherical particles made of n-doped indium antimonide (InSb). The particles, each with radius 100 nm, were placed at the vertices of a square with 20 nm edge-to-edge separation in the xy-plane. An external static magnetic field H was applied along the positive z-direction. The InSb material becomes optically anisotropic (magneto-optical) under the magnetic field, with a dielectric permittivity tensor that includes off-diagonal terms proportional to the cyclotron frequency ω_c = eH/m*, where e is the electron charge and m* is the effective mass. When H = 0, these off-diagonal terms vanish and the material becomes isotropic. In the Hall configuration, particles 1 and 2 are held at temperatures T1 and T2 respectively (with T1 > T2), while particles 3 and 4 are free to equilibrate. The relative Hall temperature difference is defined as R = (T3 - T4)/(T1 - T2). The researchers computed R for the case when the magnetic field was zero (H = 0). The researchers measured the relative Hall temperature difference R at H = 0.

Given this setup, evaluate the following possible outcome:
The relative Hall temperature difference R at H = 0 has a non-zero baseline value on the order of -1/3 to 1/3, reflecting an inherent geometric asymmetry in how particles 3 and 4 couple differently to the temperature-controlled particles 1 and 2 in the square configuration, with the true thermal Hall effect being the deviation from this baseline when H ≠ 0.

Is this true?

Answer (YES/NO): NO